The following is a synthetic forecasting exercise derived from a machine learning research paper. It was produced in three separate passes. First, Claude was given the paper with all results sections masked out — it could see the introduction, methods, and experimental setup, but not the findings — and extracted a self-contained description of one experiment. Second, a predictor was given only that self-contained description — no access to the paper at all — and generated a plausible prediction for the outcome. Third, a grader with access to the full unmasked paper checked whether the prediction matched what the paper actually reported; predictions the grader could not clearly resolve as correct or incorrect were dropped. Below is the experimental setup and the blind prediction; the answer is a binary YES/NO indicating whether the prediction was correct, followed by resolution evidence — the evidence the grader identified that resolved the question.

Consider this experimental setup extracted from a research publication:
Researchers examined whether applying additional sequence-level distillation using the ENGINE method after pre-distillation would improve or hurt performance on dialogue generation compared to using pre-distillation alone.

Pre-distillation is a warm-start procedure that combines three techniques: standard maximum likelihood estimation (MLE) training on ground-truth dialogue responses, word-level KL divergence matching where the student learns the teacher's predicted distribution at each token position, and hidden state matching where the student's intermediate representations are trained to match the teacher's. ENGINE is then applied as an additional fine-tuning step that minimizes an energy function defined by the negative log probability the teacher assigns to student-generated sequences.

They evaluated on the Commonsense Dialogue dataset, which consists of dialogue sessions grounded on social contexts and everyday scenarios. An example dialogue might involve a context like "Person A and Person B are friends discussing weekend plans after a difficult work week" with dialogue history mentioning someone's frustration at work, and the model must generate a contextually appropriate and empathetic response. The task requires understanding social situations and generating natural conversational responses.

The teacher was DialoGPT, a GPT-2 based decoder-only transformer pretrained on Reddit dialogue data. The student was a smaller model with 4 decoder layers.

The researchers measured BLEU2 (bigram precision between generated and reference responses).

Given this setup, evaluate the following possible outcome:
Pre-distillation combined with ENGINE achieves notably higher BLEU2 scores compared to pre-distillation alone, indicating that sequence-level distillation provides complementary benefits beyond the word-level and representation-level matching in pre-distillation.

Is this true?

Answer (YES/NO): YES